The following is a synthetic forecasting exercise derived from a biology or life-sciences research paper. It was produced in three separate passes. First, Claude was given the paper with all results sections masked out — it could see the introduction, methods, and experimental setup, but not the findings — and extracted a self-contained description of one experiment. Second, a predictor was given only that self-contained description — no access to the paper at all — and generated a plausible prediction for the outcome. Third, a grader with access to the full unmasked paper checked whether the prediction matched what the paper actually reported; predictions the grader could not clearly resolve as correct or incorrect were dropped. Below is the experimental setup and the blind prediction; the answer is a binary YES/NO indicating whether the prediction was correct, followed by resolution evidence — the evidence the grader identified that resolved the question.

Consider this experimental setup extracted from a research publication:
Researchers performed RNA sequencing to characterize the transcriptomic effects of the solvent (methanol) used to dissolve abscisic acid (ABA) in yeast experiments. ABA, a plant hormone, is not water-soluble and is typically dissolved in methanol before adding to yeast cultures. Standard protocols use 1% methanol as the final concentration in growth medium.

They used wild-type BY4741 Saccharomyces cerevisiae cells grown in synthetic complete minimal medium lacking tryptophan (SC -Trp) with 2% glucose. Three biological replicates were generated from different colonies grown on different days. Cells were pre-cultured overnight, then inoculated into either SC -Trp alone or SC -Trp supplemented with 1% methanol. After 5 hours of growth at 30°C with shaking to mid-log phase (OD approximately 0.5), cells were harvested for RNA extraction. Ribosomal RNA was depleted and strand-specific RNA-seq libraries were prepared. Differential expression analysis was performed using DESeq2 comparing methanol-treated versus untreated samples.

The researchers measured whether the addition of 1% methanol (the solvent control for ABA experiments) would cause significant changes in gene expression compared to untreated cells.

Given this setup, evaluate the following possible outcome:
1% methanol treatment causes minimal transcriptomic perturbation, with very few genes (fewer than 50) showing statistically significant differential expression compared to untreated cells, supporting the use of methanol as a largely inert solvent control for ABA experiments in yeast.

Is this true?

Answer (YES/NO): YES